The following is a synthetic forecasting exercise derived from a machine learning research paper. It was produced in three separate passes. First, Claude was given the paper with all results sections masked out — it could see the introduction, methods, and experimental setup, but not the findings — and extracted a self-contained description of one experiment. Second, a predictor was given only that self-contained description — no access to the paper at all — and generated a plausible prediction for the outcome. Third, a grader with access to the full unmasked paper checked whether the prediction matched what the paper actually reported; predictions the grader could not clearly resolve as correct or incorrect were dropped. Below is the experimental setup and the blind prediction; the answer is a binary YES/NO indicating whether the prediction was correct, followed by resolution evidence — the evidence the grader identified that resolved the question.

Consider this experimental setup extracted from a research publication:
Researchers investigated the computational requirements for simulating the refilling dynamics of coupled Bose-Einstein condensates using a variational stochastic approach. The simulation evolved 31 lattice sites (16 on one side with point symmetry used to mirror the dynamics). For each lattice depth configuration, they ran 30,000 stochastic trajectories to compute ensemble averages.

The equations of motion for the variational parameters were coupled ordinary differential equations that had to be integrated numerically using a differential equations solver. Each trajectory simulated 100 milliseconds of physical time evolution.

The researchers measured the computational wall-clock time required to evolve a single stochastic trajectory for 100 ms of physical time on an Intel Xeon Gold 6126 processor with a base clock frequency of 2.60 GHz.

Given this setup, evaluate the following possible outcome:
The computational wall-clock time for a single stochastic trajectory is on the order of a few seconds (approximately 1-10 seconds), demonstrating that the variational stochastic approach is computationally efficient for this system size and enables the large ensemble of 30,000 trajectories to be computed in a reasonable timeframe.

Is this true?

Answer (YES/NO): NO